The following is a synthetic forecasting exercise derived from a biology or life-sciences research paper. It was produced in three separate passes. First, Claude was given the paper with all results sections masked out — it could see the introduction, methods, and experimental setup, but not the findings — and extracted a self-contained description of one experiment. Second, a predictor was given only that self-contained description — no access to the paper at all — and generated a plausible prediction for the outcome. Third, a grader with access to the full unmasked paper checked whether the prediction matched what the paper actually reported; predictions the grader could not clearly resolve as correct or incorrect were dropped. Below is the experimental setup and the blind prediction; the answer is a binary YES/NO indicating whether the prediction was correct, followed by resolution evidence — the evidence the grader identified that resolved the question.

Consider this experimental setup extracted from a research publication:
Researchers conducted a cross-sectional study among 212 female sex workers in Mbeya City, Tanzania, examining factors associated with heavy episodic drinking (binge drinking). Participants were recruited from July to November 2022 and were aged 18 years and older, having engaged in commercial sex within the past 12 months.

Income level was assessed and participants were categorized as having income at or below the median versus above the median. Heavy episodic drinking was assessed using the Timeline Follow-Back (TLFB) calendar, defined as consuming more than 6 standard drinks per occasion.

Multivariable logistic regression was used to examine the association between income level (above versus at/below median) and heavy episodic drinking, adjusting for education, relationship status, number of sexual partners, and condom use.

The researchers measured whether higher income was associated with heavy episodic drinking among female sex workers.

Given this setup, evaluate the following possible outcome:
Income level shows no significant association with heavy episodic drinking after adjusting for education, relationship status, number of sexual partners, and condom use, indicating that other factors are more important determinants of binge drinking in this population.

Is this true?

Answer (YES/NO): NO